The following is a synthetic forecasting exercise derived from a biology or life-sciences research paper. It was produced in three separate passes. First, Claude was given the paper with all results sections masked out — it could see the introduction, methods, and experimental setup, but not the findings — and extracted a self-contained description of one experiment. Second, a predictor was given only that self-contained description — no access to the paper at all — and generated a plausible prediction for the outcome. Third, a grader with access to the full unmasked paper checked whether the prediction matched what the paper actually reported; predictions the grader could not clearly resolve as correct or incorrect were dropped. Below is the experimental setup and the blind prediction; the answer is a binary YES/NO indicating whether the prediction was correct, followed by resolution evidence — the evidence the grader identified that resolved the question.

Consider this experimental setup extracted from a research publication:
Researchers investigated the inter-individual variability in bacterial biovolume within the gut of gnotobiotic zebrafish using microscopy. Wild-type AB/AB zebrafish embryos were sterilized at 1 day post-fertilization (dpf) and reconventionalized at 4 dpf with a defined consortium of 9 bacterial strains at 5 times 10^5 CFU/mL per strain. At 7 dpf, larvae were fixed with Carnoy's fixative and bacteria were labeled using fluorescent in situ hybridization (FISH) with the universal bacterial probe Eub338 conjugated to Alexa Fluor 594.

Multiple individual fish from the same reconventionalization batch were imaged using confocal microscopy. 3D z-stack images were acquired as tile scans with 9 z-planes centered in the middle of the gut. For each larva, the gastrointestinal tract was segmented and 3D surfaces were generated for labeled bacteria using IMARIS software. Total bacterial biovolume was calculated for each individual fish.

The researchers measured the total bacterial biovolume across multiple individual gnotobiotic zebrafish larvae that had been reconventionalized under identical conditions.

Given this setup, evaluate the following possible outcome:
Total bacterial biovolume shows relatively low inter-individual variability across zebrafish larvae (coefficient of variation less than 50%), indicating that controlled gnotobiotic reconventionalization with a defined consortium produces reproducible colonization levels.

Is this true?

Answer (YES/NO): NO